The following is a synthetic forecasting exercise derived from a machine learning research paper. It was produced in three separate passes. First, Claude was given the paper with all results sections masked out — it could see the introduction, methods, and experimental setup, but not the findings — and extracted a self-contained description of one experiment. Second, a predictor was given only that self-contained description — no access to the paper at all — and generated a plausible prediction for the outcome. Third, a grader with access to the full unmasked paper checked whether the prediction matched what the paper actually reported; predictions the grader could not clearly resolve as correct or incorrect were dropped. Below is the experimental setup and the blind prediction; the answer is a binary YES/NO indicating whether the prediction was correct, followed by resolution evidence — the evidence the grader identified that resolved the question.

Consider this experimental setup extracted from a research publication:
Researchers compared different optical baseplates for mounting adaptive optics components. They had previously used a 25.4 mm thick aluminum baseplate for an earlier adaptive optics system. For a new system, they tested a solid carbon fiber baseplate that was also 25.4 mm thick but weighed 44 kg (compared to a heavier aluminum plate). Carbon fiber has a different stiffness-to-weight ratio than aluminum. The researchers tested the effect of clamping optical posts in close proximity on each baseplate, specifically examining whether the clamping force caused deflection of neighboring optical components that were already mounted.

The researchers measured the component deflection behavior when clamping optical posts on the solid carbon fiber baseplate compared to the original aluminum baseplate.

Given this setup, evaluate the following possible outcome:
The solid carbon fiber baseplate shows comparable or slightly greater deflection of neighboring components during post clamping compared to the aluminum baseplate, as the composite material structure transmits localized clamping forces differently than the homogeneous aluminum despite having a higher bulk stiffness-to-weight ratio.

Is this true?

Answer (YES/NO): NO